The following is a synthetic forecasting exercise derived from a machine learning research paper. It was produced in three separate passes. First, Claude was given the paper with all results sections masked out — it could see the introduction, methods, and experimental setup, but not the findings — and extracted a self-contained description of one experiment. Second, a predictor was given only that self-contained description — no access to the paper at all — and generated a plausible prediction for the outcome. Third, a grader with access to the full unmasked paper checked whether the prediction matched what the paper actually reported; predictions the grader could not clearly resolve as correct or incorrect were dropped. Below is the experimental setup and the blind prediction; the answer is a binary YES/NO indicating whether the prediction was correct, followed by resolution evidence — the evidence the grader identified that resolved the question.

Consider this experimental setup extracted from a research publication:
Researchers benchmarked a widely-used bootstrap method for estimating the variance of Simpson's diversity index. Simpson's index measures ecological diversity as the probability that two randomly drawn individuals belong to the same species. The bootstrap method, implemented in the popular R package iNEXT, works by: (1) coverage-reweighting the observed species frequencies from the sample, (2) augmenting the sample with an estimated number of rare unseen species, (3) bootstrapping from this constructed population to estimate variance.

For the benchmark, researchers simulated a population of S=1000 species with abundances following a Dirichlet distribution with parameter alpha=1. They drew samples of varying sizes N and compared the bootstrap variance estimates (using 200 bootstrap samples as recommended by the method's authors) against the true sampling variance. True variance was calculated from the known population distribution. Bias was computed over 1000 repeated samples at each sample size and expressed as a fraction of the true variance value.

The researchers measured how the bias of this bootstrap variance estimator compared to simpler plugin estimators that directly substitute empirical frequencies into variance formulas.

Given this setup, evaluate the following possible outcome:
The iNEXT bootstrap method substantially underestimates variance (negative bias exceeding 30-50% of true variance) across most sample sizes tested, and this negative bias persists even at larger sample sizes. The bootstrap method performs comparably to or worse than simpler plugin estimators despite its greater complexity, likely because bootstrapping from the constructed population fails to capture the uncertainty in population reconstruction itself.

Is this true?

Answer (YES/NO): NO